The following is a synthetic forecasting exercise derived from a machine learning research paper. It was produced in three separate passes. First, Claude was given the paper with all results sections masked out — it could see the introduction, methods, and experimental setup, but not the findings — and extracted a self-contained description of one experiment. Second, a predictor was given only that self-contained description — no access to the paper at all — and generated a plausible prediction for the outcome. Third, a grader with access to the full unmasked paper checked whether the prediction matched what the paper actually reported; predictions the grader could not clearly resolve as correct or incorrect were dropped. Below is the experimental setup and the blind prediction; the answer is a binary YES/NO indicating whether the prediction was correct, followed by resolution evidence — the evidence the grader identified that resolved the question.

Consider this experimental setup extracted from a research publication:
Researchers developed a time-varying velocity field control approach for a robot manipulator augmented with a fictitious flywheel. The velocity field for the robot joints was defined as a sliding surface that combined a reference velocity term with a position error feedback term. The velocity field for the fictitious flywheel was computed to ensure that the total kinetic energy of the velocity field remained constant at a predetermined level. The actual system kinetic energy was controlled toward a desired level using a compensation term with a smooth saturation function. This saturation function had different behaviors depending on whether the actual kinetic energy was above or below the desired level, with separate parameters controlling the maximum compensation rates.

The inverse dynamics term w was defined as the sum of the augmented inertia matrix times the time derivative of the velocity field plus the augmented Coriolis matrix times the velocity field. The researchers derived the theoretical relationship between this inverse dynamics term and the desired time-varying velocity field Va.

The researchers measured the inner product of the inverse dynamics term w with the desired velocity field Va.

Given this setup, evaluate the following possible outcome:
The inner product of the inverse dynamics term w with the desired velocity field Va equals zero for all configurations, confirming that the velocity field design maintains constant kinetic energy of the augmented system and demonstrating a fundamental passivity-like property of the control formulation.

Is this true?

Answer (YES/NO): YES